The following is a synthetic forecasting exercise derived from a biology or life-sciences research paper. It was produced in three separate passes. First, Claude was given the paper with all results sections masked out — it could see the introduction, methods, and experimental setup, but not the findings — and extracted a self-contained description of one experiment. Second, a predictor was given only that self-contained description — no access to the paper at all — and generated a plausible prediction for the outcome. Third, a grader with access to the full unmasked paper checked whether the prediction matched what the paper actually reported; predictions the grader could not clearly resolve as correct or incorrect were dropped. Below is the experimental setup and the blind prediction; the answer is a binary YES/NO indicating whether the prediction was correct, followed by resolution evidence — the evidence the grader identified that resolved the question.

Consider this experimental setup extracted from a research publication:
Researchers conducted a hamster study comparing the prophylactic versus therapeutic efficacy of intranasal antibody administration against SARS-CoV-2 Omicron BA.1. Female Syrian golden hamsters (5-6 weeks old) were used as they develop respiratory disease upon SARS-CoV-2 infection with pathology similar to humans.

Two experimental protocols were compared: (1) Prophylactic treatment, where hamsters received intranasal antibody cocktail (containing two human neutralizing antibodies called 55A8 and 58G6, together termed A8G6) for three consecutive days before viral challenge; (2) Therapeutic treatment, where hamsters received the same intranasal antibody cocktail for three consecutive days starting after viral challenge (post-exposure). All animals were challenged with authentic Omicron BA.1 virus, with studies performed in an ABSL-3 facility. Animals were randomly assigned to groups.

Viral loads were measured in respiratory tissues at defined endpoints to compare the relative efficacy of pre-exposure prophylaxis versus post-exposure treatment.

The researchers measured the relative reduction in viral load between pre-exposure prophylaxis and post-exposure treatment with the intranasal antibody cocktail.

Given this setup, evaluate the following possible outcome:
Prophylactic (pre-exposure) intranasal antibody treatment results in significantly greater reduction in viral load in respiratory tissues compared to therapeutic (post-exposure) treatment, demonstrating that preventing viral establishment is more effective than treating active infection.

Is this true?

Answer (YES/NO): YES